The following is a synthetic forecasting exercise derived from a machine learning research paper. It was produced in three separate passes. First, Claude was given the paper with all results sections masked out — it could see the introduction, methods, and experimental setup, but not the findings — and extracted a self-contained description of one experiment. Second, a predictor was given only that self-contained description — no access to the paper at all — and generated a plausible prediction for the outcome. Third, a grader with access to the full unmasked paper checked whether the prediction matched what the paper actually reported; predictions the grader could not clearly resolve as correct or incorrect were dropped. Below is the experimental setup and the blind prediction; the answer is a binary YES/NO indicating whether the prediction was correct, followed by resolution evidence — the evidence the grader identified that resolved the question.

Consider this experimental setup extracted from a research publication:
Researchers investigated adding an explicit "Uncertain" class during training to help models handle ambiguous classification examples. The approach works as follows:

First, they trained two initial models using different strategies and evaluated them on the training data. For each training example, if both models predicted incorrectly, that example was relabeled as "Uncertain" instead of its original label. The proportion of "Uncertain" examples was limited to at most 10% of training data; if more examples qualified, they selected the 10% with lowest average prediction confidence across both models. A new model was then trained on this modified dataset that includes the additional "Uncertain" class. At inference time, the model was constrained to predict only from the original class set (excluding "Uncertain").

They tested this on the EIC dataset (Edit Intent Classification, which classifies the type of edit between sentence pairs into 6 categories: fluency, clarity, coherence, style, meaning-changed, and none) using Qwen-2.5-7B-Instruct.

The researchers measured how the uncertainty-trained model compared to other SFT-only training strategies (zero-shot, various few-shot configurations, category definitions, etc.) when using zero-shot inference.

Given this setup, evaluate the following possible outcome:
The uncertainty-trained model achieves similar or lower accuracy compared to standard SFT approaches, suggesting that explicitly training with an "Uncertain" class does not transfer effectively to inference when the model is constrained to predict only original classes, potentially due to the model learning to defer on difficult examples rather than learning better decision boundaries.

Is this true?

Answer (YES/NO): NO